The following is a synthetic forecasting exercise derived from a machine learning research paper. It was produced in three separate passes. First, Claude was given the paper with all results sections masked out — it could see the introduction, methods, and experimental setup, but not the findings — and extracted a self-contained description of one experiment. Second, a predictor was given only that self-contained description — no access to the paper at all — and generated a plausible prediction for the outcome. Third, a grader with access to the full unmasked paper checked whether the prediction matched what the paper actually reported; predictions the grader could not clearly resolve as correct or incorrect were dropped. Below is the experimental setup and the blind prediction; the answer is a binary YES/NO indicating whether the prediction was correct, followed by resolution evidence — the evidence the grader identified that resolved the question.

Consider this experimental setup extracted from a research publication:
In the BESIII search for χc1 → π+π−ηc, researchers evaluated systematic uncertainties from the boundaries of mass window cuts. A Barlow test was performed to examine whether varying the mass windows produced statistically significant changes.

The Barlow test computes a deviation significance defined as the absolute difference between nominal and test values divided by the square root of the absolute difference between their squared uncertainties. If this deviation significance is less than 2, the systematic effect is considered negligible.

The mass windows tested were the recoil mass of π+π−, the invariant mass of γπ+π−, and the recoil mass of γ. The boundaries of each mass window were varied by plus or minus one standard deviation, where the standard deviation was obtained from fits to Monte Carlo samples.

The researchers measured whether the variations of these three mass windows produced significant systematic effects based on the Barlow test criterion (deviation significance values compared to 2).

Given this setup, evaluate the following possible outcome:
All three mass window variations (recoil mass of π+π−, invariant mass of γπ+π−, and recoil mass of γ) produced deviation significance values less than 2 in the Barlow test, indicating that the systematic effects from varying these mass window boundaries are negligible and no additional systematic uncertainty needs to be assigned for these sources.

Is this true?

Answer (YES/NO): YES